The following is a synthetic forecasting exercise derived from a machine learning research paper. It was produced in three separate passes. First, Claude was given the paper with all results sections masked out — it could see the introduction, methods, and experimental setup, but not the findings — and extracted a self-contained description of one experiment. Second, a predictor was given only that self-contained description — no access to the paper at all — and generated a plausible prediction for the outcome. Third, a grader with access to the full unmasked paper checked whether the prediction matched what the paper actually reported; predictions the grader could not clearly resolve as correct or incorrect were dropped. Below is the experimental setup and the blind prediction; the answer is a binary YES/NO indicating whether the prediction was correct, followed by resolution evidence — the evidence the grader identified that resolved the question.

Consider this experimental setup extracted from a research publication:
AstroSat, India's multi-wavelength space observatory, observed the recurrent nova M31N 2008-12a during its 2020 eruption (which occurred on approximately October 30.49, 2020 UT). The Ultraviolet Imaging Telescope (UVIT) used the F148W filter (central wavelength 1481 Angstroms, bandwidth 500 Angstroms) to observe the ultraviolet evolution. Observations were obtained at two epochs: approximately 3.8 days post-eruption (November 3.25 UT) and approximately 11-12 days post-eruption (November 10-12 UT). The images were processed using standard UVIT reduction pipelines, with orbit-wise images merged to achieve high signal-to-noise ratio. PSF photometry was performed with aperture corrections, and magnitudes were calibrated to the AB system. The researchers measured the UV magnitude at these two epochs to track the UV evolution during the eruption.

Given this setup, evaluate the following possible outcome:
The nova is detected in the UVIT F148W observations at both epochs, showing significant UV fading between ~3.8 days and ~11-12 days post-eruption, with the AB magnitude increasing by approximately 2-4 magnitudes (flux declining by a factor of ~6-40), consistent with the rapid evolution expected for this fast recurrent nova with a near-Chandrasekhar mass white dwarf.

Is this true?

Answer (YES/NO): NO